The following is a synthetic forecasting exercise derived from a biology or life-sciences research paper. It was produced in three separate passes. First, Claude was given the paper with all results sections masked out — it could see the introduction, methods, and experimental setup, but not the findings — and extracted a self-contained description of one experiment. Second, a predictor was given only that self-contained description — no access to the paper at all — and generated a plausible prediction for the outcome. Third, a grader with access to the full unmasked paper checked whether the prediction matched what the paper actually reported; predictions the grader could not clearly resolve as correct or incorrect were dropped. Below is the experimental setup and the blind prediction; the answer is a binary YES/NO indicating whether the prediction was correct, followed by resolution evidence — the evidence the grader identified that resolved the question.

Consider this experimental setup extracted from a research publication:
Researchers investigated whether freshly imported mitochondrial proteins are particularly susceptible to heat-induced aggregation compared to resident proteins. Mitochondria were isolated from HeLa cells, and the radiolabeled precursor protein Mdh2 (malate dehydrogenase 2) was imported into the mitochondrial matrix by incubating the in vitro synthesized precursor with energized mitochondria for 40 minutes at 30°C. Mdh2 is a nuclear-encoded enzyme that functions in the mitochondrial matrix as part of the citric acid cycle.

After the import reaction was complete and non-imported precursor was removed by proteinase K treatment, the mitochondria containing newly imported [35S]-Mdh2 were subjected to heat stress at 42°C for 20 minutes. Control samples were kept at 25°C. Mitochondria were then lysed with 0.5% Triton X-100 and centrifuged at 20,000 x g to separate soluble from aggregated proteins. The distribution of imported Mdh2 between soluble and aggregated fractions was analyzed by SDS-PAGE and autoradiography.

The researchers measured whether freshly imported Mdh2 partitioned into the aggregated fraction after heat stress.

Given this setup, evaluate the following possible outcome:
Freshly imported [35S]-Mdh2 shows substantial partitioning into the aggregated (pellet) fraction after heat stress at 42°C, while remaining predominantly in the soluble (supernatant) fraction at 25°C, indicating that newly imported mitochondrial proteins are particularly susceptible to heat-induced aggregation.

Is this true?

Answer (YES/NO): YES